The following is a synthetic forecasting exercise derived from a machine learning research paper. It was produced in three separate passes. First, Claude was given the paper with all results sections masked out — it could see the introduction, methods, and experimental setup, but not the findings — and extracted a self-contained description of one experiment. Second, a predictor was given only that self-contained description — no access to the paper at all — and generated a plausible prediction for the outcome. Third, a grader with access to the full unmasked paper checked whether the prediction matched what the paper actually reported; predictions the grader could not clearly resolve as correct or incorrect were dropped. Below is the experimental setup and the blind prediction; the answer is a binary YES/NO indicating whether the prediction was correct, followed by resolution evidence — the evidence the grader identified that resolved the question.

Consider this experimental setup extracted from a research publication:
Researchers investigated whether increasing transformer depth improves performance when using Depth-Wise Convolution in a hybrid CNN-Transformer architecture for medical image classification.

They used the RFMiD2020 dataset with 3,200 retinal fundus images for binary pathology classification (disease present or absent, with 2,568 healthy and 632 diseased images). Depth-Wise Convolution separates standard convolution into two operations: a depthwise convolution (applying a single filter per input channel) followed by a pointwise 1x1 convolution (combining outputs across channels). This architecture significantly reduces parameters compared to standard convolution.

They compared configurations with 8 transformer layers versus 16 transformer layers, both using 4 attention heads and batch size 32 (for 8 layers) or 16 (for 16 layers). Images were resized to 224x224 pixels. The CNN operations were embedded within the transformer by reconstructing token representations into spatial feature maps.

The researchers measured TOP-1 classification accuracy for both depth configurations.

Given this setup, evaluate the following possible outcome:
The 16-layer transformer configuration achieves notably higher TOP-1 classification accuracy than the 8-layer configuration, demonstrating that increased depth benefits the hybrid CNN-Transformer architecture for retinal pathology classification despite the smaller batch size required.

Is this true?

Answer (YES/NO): NO